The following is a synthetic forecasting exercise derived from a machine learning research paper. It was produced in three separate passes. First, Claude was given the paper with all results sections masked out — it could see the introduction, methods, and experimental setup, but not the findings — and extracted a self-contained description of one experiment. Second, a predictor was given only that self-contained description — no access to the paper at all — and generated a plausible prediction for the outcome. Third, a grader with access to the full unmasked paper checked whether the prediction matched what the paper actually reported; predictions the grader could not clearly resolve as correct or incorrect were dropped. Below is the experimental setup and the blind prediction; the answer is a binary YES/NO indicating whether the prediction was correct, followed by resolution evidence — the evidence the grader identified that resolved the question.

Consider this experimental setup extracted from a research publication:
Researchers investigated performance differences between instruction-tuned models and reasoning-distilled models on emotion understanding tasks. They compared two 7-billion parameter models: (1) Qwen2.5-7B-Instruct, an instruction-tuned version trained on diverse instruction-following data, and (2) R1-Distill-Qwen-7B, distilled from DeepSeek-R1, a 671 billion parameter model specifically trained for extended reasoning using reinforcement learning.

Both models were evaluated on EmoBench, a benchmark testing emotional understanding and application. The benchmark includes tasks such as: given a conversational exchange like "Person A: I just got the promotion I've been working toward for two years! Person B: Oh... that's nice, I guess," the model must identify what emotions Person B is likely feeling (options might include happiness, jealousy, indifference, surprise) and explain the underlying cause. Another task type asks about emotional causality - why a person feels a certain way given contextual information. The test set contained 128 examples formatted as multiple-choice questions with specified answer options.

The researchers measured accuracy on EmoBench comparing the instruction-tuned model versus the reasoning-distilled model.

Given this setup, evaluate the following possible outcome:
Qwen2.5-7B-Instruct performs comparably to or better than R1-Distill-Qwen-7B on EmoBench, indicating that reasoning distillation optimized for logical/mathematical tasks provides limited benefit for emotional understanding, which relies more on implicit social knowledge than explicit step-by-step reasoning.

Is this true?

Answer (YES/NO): YES